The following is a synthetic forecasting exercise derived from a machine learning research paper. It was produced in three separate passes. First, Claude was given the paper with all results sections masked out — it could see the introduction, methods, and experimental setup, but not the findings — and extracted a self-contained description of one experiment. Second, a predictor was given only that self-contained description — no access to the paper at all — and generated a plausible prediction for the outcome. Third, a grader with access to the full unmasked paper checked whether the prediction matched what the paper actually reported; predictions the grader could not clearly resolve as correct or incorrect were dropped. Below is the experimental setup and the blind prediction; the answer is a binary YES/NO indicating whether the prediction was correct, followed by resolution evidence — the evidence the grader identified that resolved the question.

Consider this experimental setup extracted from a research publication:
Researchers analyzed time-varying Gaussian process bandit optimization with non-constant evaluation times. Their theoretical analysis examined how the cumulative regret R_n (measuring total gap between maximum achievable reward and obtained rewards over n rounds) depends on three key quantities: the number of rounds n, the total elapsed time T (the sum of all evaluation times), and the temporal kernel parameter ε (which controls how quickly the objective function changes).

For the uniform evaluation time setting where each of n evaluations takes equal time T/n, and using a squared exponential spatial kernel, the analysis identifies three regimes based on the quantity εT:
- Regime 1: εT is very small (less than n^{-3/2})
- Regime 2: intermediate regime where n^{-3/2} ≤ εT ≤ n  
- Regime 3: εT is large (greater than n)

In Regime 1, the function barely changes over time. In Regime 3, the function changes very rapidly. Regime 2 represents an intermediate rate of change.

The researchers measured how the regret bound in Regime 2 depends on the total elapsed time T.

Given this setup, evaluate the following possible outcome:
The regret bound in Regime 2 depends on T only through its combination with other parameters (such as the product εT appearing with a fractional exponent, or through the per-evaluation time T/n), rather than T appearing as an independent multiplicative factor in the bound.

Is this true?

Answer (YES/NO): YES